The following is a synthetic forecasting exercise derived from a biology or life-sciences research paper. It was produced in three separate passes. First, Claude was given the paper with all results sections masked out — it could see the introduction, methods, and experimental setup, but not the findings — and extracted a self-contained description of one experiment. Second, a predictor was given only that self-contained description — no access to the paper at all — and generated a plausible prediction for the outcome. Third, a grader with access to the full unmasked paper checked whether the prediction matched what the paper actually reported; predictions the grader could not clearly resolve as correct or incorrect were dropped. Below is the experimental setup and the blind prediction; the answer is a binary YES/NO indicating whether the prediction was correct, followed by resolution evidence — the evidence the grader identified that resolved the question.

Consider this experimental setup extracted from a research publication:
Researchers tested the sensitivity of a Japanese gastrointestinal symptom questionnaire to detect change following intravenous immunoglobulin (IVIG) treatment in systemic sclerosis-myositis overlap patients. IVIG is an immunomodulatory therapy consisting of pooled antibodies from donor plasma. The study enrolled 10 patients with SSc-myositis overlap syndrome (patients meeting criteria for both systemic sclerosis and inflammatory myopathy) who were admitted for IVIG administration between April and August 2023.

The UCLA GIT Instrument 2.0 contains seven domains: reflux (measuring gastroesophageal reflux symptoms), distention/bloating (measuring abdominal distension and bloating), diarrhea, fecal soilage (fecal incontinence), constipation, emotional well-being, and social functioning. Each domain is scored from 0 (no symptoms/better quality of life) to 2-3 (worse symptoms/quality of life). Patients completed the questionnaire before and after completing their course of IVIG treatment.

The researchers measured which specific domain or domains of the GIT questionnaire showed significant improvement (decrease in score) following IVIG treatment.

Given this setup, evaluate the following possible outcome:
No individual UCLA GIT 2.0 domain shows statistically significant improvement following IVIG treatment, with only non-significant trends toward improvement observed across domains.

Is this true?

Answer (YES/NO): NO